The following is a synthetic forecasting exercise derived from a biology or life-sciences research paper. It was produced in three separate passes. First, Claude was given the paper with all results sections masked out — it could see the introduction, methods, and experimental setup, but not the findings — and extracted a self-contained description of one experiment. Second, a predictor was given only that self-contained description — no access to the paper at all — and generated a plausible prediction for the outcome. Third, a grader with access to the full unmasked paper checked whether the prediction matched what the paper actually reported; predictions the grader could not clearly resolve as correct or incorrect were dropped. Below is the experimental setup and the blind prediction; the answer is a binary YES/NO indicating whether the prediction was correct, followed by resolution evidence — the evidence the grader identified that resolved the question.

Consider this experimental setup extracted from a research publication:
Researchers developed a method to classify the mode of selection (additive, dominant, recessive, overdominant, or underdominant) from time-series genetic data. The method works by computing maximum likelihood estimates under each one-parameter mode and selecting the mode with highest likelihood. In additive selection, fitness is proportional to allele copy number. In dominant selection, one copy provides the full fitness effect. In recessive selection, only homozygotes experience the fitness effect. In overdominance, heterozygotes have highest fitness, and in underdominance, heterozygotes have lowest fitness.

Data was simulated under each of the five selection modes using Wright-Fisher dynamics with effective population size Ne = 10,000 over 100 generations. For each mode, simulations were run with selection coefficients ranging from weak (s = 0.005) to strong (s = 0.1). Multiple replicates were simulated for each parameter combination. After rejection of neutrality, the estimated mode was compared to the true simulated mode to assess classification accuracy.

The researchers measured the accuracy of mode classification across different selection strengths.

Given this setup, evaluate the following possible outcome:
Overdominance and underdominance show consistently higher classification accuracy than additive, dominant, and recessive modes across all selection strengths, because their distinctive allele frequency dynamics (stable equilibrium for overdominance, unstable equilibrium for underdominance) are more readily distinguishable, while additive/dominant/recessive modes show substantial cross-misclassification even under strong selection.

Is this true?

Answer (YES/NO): NO